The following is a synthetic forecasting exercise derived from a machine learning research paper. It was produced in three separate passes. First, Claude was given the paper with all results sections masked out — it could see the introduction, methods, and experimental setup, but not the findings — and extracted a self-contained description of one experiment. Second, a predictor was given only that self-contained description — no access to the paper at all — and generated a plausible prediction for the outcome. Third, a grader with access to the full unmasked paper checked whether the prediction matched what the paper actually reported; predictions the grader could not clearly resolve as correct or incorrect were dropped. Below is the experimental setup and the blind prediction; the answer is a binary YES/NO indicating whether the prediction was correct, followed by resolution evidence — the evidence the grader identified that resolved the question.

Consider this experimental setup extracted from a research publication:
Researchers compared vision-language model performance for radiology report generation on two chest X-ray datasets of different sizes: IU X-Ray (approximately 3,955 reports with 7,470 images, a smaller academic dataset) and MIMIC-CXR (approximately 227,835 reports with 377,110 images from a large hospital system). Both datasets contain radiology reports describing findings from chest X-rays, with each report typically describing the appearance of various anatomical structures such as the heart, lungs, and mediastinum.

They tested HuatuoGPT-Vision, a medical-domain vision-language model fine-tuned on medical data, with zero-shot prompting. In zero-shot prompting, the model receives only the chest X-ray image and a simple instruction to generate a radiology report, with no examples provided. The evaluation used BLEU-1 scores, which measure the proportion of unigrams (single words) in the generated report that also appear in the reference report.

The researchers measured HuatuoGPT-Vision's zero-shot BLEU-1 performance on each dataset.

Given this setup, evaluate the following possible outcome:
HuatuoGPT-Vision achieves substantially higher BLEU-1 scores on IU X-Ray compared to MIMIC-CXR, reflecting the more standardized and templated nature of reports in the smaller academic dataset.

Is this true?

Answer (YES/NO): NO